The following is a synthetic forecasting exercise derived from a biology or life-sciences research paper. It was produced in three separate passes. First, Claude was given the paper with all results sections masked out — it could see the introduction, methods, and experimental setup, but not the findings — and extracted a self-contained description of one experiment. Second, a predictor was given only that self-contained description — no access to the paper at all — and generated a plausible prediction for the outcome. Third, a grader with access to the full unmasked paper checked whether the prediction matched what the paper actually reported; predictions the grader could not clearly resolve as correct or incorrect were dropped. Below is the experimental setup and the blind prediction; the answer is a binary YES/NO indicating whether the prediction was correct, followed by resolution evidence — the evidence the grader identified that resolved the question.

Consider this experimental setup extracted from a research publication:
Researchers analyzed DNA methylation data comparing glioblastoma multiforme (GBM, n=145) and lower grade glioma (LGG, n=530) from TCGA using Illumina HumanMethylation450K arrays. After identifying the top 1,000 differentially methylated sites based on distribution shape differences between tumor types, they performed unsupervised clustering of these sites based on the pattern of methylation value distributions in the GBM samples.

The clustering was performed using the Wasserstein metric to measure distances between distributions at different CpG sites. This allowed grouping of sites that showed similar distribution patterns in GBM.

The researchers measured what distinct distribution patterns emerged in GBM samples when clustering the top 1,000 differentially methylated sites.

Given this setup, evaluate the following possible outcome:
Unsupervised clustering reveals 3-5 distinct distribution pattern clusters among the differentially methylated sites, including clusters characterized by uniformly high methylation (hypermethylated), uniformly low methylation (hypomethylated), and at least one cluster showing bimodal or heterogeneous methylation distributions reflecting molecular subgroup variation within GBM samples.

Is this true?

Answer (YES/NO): NO